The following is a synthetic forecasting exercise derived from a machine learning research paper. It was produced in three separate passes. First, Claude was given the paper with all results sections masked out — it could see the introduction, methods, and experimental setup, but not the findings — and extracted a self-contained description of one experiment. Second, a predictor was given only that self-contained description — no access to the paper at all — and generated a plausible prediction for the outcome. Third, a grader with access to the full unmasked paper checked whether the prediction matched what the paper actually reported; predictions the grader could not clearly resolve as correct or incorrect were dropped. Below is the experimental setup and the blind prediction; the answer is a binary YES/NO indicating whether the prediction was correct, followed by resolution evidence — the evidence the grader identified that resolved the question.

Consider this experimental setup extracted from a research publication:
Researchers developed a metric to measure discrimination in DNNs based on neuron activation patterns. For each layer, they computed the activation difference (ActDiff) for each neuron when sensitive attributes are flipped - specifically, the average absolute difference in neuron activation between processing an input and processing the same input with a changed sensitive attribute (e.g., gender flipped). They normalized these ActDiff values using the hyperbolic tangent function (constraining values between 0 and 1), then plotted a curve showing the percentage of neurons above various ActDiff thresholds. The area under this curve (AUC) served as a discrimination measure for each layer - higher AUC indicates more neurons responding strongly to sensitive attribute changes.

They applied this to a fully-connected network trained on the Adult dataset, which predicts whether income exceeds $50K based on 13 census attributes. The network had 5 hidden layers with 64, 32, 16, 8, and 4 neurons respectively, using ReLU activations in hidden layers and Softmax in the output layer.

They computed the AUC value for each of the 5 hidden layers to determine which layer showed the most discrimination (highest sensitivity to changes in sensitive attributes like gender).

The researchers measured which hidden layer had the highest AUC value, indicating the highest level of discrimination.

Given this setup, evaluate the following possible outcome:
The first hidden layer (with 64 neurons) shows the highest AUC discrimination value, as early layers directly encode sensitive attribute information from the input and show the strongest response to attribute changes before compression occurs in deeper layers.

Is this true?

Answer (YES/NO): NO